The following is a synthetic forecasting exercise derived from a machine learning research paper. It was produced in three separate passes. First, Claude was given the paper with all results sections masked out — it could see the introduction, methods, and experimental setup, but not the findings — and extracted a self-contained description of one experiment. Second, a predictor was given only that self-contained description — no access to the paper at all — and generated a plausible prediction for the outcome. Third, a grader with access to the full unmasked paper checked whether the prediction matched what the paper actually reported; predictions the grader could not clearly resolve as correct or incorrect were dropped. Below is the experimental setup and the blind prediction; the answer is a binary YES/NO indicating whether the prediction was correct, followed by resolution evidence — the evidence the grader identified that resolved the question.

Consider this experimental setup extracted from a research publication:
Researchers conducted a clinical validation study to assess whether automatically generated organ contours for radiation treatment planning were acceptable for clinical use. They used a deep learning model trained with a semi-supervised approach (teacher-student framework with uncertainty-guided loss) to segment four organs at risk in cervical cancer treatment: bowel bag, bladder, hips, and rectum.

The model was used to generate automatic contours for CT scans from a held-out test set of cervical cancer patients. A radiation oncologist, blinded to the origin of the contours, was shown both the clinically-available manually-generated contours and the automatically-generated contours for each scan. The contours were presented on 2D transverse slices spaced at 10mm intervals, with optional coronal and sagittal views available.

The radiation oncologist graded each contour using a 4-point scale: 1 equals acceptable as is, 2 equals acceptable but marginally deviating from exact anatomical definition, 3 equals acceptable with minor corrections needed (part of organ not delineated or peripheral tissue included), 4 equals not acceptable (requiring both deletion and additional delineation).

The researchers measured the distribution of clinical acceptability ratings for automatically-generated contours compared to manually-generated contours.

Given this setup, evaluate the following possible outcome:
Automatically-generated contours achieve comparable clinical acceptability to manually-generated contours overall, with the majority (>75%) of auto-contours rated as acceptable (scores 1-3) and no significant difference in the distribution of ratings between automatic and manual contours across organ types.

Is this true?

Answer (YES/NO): NO